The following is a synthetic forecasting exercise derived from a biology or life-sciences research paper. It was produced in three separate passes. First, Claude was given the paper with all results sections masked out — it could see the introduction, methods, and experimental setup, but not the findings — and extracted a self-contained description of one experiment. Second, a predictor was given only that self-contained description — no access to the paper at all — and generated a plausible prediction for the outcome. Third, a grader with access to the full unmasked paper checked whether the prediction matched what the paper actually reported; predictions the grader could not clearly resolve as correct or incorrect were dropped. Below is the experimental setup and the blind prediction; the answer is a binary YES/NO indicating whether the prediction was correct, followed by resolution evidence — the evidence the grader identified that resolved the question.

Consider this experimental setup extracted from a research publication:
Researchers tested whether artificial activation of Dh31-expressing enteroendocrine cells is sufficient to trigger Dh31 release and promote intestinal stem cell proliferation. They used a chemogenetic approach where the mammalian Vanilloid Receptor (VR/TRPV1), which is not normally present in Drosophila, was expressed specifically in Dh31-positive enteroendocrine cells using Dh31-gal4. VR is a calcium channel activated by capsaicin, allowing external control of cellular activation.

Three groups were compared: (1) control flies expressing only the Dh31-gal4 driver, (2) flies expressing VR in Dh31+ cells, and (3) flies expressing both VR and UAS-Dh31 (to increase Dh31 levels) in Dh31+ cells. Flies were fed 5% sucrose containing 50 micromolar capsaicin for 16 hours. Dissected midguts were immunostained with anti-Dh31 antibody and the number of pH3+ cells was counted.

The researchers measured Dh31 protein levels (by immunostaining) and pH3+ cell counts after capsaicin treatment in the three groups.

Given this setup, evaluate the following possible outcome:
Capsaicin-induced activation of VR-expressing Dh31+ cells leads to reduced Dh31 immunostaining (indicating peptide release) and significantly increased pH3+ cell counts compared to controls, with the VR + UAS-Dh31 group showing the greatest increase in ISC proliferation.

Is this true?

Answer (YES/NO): NO